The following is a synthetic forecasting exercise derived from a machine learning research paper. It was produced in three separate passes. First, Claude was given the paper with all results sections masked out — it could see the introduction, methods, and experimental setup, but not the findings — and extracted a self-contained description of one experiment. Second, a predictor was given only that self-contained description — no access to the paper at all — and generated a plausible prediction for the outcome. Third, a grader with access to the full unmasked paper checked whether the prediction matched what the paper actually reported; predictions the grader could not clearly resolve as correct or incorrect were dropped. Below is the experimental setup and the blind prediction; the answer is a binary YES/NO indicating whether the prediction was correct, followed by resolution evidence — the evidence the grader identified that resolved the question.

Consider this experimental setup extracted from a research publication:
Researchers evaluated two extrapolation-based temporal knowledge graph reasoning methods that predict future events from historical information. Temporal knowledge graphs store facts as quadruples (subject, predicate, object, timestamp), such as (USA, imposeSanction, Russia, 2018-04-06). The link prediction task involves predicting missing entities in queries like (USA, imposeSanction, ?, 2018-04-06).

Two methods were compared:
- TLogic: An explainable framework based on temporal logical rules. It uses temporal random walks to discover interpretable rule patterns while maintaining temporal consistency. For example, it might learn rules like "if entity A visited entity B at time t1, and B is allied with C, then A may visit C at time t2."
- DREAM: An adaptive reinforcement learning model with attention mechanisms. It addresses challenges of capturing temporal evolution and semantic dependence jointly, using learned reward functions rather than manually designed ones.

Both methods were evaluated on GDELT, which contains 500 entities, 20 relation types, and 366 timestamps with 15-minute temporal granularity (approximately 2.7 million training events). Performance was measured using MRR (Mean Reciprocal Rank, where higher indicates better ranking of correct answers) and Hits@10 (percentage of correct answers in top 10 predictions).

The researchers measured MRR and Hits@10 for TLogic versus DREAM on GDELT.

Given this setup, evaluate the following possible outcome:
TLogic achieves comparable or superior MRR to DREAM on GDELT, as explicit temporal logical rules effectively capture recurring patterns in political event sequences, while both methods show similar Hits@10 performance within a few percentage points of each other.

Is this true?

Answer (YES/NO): NO